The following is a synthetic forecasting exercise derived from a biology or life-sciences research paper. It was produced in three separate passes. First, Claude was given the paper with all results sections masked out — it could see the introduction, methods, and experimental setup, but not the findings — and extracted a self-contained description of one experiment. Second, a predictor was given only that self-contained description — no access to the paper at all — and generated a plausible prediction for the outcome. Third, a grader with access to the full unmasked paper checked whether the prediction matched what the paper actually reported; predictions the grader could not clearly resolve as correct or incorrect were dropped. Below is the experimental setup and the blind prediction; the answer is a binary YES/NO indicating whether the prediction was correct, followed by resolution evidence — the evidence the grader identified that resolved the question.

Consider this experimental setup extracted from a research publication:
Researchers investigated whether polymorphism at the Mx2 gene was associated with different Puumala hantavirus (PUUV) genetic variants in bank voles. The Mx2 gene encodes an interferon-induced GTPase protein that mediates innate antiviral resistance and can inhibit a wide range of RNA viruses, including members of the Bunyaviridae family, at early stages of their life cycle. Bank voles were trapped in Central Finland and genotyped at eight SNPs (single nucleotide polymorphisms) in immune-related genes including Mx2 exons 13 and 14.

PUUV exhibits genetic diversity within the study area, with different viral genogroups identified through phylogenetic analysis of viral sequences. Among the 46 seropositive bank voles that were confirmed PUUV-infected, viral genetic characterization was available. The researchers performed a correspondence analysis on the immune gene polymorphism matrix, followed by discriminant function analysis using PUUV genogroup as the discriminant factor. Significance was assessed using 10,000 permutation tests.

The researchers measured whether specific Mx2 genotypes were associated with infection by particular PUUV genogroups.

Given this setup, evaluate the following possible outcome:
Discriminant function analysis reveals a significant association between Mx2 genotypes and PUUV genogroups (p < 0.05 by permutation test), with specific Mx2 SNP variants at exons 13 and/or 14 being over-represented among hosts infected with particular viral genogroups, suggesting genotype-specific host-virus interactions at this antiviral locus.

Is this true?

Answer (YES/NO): NO